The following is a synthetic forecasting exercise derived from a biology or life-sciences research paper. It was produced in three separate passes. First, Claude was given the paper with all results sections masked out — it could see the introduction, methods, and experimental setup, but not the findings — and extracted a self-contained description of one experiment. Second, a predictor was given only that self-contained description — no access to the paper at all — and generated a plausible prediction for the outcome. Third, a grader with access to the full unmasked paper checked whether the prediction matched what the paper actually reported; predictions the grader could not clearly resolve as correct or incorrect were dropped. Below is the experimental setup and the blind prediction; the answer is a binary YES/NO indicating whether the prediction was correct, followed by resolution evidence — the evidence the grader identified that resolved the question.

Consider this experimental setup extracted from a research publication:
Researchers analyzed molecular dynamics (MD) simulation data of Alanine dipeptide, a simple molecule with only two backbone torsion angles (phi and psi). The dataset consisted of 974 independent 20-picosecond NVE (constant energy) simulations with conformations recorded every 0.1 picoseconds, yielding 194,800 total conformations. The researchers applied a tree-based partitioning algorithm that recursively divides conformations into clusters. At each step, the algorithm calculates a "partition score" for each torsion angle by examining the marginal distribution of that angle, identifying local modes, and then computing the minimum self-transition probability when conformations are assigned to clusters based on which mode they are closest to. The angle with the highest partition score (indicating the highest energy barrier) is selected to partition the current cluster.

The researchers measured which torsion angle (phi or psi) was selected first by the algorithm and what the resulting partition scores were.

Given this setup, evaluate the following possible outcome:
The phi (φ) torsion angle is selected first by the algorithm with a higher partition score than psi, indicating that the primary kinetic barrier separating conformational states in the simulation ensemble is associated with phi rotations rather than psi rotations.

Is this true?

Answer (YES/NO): NO